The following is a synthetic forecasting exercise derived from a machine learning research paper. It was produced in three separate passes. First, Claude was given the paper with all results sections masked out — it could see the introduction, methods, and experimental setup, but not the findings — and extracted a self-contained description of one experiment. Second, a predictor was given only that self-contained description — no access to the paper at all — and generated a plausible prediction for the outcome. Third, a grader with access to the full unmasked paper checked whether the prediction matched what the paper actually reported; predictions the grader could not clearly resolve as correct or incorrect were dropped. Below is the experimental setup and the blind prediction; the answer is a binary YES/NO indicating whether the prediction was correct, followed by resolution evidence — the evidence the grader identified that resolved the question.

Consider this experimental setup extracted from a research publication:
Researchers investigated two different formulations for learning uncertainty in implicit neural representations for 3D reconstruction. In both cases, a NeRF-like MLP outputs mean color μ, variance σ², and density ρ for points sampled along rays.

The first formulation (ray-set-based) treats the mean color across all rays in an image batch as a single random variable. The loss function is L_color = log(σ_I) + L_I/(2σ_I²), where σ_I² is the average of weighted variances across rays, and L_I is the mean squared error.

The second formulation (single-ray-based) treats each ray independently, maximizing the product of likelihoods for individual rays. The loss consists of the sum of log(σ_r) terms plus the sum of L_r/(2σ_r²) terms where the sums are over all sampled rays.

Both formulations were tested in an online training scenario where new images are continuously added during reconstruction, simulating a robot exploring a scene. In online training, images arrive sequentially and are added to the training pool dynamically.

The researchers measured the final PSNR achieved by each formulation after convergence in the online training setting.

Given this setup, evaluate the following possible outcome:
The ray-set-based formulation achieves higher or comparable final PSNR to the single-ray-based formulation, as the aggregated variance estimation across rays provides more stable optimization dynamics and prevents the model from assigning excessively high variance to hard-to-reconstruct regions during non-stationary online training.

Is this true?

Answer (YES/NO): YES